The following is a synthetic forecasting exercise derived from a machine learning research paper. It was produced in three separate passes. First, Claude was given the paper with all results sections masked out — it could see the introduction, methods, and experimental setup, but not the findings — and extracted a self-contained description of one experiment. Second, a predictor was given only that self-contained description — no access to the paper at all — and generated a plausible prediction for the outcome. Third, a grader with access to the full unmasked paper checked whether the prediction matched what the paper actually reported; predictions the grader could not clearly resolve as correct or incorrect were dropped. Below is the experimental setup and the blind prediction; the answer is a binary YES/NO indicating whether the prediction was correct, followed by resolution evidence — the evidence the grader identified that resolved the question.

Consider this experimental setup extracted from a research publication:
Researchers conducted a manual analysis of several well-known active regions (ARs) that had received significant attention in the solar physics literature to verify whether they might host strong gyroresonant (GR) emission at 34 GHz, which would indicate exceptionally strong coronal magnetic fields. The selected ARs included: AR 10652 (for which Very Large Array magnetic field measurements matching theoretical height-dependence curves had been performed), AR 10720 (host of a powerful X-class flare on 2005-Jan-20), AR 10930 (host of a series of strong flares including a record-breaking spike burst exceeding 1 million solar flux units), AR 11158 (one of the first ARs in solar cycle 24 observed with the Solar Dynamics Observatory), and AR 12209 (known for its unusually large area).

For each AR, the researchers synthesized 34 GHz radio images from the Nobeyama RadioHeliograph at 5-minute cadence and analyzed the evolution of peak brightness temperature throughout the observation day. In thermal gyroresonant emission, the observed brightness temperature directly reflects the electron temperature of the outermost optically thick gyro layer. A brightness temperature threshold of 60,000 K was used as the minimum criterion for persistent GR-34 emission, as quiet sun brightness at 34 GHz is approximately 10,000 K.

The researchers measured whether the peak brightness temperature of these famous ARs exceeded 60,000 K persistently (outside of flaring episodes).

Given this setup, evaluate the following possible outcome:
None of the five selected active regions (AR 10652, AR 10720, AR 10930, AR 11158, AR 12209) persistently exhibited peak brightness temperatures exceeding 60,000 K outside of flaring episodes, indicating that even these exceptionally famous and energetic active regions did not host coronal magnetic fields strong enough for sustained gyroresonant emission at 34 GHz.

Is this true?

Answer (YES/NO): YES